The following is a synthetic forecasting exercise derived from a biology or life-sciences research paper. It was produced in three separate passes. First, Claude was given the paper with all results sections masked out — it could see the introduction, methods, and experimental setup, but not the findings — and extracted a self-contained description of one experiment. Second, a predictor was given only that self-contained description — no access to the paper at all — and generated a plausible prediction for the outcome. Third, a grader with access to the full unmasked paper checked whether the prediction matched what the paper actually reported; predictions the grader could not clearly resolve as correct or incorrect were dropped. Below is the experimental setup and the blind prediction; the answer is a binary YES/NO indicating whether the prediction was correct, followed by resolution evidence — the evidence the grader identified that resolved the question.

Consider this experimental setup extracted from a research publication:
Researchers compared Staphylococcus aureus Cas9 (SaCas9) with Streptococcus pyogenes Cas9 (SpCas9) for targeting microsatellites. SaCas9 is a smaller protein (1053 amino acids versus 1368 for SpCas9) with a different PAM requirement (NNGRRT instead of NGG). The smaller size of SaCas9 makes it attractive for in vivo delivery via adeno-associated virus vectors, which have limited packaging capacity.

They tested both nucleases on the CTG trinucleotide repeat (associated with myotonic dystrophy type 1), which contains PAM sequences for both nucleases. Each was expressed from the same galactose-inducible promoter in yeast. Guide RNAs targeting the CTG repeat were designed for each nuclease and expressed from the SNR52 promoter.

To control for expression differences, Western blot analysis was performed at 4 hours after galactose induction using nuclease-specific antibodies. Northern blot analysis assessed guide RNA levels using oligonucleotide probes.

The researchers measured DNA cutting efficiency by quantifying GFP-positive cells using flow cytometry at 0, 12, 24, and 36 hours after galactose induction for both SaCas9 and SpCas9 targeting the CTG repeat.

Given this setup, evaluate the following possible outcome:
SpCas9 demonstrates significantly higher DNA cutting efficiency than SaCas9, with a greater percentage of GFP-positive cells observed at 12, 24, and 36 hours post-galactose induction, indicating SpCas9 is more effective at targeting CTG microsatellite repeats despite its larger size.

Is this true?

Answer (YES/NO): YES